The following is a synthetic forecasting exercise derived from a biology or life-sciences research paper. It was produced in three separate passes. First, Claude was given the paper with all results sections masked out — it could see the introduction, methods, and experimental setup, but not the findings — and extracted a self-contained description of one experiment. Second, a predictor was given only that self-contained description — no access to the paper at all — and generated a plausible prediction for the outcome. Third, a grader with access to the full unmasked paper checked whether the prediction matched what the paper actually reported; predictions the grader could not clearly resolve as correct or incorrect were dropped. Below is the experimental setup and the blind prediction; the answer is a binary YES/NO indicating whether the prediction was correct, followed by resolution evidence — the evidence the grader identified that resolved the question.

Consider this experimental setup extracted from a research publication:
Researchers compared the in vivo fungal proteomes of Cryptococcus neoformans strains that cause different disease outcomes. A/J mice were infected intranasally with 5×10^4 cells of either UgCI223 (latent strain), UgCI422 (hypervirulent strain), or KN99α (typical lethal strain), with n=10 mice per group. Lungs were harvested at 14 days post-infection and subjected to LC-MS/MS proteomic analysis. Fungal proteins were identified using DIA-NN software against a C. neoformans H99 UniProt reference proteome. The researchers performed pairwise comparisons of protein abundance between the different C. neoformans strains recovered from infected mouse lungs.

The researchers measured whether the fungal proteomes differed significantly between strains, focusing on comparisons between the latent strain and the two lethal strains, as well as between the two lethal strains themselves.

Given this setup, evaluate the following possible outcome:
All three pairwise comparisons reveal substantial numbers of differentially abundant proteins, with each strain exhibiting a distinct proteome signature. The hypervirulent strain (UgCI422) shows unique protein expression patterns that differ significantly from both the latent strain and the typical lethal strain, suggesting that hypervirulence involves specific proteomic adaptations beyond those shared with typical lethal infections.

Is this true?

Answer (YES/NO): NO